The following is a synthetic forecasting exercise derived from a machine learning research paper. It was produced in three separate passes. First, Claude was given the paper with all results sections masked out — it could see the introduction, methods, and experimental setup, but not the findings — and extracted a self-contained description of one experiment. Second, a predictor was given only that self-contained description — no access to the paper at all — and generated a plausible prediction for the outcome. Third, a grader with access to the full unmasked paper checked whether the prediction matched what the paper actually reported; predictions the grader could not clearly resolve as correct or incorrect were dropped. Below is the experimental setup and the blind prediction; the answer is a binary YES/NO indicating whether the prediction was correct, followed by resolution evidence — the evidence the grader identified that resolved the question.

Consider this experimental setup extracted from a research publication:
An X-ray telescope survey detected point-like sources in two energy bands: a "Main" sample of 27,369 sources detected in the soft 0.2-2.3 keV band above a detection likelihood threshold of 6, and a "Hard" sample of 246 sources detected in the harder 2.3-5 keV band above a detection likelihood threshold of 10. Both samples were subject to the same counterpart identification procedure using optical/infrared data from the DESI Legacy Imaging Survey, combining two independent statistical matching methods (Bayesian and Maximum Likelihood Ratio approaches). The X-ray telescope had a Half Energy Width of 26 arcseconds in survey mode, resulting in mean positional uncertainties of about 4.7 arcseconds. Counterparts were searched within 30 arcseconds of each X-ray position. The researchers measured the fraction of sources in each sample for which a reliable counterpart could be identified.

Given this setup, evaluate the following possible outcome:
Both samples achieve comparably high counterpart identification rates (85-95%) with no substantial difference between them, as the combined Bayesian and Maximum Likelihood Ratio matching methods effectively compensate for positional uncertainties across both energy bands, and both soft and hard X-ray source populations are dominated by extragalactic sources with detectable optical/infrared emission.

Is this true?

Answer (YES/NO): YES